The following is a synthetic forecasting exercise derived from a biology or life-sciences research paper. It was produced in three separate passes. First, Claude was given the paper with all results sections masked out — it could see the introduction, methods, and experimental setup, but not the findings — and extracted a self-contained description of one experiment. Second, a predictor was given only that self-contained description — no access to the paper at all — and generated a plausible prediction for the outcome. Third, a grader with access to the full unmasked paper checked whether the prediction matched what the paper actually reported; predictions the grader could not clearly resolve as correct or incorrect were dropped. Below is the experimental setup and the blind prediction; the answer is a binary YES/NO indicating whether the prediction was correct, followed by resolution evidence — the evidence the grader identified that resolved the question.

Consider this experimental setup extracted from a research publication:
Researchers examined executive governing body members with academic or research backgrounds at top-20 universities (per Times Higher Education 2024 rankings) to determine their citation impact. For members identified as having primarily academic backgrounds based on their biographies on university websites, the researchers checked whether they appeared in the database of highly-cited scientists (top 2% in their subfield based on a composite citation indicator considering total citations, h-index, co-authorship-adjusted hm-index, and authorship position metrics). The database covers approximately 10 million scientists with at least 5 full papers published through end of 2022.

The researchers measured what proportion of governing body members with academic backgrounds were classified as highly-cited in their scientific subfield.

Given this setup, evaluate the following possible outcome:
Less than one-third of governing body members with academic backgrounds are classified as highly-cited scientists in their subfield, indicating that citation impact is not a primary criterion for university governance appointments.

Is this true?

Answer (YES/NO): YES